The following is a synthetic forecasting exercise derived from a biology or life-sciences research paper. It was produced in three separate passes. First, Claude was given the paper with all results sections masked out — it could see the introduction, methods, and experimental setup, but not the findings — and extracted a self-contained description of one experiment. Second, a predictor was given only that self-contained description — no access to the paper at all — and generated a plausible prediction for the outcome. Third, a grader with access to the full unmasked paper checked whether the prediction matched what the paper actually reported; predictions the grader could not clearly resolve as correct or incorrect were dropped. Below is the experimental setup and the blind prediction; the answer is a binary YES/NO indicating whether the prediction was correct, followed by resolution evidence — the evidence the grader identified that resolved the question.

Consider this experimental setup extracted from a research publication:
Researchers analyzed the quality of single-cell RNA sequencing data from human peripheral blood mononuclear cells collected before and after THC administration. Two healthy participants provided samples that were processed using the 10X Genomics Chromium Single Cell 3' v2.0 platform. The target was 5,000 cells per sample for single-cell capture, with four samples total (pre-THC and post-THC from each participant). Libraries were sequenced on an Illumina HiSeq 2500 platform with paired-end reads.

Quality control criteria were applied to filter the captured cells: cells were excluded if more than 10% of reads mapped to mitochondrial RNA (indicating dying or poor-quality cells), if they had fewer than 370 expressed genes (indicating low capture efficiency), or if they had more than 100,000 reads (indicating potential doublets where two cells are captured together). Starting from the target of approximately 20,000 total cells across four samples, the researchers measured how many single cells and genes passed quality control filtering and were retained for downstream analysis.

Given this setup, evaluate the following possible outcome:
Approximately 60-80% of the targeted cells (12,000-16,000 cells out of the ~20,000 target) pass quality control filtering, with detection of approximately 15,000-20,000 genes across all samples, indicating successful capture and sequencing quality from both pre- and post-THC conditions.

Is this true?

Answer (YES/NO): NO